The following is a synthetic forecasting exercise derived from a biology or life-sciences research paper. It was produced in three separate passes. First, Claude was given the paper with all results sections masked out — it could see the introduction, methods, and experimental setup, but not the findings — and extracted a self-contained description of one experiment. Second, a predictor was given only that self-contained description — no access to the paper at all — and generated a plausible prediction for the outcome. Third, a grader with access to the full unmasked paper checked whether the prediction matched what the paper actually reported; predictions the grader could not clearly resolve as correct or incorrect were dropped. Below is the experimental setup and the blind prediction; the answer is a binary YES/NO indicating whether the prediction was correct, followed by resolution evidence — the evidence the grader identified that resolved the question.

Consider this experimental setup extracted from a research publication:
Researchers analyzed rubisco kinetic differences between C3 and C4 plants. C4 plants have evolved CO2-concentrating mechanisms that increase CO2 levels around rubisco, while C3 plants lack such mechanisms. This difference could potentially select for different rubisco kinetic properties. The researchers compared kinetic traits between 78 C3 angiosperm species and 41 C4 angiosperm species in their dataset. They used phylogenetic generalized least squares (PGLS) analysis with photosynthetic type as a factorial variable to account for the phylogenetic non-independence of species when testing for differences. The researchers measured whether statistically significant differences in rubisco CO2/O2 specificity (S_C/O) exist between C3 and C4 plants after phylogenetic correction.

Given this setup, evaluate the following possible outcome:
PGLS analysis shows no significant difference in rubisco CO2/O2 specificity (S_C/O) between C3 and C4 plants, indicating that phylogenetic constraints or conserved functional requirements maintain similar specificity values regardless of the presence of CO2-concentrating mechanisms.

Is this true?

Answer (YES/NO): NO